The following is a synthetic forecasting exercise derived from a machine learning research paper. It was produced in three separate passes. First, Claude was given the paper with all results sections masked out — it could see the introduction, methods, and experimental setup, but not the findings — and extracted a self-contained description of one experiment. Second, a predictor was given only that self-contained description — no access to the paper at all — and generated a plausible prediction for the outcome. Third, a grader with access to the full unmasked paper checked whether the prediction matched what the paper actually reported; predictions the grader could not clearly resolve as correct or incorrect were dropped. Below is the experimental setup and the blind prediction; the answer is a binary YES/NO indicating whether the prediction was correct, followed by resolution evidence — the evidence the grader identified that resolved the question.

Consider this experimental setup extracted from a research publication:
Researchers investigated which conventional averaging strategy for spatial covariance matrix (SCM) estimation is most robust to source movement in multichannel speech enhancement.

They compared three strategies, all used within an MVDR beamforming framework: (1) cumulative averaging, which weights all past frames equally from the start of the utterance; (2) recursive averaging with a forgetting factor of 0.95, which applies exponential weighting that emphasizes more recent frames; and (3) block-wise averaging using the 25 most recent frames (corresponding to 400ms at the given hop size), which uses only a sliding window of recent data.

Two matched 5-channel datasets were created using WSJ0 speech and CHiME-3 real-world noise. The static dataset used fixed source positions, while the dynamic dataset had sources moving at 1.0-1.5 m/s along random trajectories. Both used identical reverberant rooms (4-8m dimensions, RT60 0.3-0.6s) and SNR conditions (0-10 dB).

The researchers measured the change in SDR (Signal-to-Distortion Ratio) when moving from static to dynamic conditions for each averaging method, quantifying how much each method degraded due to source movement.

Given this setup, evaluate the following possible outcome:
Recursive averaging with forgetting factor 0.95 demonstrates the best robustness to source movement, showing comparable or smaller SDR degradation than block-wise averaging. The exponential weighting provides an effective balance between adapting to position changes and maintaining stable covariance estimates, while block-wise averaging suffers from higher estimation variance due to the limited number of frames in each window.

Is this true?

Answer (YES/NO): YES